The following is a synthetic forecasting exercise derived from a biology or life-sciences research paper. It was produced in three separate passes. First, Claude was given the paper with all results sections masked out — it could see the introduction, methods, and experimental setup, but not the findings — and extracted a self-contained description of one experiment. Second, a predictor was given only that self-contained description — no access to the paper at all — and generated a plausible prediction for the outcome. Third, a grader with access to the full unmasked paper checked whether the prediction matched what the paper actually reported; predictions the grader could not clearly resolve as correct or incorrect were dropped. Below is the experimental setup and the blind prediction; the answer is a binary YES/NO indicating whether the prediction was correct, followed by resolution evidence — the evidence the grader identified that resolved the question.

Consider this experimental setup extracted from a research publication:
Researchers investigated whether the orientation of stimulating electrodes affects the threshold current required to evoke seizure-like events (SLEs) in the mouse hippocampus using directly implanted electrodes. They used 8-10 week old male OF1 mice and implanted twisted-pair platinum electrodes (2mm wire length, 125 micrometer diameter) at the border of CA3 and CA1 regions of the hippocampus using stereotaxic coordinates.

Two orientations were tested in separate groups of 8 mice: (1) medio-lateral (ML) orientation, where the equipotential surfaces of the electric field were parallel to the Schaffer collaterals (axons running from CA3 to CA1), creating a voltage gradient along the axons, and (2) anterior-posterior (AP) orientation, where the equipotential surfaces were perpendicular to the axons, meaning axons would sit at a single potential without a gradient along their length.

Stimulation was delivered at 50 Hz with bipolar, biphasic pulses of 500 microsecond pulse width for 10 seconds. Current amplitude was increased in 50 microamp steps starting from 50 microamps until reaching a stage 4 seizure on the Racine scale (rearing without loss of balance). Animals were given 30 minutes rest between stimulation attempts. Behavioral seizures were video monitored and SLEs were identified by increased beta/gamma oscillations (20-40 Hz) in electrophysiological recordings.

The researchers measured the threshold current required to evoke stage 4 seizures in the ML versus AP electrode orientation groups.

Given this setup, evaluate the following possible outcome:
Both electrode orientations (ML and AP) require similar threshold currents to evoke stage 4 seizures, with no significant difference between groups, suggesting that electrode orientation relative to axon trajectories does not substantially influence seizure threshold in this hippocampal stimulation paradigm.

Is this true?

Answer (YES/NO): NO